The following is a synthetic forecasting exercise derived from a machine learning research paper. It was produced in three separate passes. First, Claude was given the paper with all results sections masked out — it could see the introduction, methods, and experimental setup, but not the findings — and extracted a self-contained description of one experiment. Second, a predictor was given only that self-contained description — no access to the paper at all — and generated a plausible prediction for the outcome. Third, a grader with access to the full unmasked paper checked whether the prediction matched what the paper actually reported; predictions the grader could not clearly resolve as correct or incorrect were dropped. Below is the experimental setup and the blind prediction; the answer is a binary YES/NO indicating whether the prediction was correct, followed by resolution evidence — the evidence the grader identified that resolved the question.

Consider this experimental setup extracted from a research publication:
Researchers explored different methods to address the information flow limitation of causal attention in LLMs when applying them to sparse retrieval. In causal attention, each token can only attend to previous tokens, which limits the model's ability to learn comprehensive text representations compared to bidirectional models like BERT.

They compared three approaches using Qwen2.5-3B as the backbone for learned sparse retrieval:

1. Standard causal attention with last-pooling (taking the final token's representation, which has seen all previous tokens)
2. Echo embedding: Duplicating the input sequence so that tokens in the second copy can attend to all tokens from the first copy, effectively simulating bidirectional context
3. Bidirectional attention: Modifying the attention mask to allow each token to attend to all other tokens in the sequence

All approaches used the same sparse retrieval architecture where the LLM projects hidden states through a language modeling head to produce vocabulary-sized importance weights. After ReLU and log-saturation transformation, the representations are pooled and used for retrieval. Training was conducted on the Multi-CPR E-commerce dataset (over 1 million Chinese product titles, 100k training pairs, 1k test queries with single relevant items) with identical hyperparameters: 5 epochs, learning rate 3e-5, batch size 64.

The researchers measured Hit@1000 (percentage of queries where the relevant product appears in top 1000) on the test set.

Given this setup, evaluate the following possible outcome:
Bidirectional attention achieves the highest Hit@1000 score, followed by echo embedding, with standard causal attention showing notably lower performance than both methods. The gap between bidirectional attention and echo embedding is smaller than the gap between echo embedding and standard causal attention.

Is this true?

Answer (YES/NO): NO